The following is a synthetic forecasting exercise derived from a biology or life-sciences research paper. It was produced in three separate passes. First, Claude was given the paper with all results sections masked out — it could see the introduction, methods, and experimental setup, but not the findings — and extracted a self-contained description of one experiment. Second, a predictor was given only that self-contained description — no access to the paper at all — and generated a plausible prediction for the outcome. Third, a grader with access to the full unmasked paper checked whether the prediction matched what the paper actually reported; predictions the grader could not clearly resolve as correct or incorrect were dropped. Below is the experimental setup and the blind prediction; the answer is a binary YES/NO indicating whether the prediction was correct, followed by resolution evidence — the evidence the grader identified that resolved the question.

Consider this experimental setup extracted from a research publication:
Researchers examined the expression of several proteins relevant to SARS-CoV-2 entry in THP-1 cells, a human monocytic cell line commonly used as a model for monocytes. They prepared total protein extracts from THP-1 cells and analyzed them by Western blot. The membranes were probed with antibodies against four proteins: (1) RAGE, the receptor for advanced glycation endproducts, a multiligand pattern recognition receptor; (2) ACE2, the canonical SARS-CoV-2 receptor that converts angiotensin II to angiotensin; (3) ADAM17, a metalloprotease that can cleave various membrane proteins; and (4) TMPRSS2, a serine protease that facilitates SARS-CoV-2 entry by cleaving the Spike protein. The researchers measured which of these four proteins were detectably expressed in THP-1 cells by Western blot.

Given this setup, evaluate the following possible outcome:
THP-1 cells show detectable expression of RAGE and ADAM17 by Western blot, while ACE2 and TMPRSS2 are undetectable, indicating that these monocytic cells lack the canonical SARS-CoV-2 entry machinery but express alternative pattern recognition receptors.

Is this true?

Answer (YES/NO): NO